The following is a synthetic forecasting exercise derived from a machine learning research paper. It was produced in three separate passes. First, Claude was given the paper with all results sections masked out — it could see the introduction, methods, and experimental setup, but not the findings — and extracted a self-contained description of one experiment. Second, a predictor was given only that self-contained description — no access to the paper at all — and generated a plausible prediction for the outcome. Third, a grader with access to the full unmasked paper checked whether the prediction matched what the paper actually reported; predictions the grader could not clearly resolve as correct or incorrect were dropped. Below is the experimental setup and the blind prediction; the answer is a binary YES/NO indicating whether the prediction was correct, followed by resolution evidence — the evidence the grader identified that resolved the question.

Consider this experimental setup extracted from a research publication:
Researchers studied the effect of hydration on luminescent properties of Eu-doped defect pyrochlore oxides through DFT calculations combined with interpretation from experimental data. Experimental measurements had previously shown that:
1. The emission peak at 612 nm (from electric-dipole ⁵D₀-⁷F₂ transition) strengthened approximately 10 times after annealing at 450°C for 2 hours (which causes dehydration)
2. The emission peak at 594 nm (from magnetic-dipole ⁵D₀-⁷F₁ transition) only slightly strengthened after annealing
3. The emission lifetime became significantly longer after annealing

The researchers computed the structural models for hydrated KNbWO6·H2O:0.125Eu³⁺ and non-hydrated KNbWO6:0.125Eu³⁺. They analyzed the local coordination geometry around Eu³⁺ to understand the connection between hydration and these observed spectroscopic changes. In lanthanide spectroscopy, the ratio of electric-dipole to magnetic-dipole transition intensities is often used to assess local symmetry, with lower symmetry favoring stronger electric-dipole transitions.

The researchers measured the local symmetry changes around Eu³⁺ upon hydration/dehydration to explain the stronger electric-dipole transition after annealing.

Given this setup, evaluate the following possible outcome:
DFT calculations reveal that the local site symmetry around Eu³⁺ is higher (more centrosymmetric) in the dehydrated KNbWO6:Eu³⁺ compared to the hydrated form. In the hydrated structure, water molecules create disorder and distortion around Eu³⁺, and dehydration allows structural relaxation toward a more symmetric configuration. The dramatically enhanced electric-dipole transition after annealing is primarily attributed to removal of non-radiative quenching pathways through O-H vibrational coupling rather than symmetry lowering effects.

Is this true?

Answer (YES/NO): NO